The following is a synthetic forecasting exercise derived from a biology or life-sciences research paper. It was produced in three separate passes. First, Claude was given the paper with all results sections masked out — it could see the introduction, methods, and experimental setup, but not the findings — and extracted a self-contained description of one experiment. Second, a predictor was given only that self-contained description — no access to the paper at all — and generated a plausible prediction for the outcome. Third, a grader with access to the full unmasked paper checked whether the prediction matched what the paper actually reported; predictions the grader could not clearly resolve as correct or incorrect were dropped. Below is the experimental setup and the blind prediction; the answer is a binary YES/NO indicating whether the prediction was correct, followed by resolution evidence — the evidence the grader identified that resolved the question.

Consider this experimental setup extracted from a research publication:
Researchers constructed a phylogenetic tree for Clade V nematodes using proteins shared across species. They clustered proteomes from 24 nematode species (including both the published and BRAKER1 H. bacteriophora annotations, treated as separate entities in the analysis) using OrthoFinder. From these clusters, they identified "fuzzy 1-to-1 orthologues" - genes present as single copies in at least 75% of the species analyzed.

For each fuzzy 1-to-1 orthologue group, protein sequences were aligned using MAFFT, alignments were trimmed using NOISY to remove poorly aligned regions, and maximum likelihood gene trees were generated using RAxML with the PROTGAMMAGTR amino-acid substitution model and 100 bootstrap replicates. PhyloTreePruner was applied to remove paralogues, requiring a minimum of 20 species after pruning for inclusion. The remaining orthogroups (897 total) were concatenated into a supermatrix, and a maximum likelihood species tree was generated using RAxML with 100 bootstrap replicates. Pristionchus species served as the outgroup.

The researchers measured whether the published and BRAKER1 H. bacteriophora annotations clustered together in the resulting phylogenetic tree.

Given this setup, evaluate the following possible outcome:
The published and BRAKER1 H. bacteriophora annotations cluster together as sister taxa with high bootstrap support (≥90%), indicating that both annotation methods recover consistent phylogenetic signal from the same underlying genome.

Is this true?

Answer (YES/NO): YES